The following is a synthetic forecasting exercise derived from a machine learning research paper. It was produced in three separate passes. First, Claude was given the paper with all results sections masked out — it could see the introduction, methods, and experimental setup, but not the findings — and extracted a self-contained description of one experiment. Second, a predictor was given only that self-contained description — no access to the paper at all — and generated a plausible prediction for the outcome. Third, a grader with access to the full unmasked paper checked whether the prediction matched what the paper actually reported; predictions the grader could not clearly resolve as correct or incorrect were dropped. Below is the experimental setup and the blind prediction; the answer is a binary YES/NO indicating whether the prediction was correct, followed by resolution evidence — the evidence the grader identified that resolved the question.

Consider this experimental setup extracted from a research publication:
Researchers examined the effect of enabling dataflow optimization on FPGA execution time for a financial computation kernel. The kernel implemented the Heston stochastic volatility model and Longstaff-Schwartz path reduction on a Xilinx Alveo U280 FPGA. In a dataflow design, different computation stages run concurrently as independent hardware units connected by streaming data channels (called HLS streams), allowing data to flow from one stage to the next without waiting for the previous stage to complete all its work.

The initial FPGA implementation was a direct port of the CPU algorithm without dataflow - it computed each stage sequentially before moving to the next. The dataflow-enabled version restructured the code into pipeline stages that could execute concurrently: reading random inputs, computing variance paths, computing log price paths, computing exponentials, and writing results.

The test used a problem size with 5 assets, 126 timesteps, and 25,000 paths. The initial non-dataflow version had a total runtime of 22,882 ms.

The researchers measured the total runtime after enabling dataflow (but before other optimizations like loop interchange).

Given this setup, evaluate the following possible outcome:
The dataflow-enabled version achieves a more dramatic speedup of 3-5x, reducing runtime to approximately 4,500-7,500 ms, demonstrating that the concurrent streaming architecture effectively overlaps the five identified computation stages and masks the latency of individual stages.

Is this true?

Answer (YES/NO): NO